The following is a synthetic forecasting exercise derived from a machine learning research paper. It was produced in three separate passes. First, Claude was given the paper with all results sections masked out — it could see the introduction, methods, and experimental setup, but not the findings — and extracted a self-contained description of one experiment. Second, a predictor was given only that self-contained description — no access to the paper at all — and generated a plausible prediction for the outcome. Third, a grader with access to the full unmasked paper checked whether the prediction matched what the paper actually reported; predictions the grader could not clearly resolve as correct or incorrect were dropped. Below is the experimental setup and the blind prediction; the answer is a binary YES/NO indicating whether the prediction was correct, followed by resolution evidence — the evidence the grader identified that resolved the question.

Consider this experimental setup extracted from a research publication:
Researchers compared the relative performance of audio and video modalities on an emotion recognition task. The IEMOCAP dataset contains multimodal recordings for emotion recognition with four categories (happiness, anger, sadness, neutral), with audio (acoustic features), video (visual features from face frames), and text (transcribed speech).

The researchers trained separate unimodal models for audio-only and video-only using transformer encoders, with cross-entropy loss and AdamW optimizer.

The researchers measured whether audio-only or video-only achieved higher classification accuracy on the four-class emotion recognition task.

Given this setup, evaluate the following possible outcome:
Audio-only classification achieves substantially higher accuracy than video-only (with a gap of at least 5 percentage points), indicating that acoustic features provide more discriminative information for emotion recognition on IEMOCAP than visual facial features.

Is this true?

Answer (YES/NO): NO